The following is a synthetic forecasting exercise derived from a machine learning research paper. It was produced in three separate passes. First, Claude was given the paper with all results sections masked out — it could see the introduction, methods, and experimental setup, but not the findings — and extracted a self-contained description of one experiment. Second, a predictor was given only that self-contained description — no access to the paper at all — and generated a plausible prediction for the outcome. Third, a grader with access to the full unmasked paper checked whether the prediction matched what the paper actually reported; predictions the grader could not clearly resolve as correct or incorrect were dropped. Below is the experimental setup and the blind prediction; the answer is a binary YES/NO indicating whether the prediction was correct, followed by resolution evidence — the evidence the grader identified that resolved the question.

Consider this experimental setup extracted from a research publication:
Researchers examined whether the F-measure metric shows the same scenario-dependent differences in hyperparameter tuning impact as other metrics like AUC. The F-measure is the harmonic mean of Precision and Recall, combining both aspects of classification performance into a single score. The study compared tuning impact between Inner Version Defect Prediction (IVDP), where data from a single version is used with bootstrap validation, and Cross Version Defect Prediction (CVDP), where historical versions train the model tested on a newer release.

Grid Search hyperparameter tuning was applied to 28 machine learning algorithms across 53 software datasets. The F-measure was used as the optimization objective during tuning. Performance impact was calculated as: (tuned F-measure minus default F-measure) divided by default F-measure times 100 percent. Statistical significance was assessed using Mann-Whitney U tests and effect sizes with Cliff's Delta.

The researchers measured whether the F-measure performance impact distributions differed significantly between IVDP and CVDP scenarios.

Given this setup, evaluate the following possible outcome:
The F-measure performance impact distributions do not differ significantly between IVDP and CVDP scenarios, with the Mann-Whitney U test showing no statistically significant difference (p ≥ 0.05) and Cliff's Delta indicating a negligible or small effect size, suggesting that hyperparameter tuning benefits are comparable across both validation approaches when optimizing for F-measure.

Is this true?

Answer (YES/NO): NO